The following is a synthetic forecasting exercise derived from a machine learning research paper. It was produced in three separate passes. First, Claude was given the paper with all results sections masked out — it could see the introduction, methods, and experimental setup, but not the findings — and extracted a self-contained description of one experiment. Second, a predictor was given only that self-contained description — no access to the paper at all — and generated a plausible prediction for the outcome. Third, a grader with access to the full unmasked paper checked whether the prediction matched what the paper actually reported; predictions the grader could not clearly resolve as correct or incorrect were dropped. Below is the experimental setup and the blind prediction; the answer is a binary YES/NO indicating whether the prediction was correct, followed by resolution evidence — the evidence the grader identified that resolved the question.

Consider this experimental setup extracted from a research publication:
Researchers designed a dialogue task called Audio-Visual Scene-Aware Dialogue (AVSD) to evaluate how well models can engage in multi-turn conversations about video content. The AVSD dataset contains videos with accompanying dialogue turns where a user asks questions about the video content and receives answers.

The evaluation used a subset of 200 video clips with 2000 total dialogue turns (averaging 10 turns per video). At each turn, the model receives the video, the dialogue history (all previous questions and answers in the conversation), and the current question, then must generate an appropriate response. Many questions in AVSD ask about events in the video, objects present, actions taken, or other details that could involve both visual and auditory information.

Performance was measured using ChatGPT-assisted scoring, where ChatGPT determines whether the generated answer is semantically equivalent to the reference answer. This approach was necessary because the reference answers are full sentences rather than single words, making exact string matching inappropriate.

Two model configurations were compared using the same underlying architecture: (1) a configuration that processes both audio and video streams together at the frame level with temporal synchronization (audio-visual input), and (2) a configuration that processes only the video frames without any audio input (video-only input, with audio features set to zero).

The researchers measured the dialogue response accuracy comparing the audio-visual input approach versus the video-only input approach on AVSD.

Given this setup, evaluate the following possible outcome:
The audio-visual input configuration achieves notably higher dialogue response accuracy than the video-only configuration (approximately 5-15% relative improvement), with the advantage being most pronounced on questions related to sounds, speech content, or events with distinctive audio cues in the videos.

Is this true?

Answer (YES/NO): NO